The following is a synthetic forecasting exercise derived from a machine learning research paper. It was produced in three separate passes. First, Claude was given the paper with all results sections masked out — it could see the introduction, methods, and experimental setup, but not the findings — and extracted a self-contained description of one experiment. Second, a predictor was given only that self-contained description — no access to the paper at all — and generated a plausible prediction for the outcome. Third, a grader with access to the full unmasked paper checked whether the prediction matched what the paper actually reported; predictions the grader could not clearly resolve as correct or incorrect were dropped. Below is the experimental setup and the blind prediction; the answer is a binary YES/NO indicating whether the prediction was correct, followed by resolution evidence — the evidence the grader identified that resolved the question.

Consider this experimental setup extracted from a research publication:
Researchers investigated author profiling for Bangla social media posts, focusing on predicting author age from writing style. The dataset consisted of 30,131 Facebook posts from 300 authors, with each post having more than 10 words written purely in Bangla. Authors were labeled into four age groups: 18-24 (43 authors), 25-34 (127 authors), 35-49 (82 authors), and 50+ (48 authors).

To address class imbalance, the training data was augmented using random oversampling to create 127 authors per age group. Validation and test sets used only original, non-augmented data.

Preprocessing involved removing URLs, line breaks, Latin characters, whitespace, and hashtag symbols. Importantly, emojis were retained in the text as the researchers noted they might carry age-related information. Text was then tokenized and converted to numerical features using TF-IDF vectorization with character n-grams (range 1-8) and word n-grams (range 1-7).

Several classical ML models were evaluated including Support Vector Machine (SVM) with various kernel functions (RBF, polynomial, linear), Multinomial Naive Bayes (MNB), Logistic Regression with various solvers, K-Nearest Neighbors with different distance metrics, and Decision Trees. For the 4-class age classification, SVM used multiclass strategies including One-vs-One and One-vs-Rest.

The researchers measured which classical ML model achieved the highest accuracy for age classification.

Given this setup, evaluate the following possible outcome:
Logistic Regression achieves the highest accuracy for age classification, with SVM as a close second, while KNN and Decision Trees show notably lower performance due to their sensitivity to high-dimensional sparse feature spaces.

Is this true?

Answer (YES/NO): NO